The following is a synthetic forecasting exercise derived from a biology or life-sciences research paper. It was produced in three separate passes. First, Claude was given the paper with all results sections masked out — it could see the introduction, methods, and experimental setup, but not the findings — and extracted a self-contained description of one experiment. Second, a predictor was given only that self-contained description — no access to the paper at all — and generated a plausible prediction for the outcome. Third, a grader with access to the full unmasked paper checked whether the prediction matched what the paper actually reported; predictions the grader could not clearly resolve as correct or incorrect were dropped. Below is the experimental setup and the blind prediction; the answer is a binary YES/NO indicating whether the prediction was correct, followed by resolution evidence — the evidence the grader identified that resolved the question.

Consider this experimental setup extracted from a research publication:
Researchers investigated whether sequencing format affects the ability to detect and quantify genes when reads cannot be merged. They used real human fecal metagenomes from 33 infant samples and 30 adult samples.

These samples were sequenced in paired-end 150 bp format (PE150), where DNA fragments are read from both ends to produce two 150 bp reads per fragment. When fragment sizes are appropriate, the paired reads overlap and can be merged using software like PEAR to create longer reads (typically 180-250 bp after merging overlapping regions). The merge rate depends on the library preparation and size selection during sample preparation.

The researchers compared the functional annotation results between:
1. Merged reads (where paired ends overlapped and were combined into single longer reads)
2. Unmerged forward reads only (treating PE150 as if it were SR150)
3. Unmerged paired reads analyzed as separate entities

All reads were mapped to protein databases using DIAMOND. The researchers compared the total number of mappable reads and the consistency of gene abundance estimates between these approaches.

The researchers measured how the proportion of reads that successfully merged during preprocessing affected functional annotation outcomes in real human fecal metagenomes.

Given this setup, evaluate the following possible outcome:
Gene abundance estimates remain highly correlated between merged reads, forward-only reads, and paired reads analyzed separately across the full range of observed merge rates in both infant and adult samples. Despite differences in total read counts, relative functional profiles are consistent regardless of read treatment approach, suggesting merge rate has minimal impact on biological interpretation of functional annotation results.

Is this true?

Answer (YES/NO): NO